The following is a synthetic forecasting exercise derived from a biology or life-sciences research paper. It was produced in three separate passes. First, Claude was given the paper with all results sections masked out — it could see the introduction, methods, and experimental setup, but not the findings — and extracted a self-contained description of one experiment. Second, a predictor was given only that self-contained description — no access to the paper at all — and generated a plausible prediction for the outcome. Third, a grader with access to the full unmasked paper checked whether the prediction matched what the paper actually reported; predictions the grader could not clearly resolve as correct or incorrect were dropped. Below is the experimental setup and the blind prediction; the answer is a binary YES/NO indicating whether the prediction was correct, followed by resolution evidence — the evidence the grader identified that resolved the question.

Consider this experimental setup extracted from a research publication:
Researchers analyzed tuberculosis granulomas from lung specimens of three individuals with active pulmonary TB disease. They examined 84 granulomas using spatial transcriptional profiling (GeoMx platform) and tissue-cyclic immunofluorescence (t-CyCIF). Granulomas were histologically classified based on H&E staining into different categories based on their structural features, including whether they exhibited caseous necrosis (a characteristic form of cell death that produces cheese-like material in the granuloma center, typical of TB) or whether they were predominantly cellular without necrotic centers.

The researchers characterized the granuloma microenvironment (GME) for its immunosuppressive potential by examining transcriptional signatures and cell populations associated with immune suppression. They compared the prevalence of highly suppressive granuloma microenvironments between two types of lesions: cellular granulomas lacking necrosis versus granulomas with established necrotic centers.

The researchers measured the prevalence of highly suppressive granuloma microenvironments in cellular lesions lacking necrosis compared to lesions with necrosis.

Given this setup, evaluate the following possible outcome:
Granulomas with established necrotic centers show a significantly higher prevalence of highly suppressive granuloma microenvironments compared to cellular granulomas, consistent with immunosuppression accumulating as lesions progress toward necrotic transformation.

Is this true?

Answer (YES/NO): NO